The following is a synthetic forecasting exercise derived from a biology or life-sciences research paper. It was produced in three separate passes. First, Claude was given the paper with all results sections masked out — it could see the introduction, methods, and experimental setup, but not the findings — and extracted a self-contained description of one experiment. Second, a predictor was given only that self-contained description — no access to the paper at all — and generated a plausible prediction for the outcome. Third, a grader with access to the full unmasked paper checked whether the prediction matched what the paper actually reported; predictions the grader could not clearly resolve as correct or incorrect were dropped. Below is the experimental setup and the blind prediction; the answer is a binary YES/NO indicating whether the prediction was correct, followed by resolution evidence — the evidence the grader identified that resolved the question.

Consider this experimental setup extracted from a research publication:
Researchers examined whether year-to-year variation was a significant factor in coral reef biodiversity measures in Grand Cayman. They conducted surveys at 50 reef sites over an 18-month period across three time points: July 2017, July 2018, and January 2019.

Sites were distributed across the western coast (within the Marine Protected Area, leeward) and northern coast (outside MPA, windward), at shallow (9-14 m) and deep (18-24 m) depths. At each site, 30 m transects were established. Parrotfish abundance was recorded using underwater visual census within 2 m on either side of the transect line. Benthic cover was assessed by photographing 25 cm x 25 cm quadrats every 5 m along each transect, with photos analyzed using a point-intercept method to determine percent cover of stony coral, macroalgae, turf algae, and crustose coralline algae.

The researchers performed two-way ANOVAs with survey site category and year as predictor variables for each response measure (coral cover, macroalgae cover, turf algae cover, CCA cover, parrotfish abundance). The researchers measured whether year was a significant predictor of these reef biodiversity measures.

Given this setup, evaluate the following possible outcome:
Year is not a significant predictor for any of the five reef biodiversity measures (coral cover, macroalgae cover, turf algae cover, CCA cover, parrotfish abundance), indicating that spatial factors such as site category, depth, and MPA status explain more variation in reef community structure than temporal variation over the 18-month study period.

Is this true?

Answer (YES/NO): NO